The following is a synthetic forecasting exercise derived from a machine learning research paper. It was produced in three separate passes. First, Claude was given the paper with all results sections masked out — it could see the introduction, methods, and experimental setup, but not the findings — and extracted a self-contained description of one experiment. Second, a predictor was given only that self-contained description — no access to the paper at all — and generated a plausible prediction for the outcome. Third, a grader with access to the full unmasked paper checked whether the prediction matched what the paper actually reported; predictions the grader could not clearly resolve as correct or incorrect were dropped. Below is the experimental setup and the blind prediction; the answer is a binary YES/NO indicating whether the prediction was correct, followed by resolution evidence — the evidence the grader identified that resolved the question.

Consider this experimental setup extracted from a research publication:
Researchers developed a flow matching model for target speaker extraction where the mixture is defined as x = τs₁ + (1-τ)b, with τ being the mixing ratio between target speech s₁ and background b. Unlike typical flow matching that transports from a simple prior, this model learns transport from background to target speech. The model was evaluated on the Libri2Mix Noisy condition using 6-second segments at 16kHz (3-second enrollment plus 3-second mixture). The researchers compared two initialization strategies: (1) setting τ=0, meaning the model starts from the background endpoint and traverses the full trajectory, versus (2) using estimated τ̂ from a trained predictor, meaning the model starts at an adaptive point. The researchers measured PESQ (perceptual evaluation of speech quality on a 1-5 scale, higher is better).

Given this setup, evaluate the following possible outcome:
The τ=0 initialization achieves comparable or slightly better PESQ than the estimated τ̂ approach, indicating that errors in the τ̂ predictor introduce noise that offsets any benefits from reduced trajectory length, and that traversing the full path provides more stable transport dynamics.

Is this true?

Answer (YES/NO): NO